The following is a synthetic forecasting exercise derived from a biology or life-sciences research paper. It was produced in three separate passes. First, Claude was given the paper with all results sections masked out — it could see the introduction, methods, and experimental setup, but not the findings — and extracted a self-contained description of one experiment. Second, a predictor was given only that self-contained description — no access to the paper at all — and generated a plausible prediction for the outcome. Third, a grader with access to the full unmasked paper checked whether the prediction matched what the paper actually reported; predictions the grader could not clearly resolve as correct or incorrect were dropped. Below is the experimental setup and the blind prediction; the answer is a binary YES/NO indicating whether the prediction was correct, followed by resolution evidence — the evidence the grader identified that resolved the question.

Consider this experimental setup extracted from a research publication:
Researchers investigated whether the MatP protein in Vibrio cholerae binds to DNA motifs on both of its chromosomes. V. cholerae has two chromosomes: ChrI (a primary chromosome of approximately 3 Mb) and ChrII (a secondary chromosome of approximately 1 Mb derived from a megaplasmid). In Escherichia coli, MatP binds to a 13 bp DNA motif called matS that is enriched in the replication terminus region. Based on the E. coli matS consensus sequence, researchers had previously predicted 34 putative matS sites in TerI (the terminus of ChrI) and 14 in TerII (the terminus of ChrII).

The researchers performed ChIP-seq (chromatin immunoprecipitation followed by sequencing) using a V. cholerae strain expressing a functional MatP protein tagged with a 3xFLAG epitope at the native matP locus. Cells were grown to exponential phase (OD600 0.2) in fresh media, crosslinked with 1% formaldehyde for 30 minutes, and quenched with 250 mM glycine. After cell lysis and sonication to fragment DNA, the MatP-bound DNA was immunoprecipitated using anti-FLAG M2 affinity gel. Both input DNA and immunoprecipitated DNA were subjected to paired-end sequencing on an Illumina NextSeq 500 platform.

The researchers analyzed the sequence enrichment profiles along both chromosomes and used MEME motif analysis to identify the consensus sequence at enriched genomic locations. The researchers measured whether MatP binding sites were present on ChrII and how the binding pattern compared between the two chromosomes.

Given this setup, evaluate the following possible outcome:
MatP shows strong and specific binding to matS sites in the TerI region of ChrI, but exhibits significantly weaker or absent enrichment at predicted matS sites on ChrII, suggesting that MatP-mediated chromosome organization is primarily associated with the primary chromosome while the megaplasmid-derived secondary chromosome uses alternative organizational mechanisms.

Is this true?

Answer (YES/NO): NO